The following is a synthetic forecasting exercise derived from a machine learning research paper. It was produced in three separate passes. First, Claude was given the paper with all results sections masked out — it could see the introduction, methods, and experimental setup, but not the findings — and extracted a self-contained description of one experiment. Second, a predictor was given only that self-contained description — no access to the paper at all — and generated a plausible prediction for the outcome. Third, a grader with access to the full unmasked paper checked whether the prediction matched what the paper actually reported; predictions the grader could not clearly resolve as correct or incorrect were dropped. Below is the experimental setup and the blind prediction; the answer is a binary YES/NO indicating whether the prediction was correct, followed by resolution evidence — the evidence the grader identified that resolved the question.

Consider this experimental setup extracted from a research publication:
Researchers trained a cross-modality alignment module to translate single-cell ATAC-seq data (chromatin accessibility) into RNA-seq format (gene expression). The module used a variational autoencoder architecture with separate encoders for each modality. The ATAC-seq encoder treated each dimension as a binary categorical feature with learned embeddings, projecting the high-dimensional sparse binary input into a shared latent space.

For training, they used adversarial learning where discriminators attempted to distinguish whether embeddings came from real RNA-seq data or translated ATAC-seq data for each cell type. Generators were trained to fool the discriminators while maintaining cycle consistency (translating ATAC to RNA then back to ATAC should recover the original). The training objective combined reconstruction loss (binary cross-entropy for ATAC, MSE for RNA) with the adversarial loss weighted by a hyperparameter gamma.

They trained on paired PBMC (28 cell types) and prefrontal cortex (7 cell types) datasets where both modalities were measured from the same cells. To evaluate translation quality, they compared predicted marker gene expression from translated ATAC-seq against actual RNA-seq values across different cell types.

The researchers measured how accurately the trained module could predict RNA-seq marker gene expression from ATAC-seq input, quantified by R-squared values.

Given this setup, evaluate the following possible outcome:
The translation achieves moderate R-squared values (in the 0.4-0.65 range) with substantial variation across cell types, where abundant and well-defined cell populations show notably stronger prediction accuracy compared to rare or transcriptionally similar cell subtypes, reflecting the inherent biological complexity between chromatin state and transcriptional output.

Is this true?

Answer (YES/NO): NO